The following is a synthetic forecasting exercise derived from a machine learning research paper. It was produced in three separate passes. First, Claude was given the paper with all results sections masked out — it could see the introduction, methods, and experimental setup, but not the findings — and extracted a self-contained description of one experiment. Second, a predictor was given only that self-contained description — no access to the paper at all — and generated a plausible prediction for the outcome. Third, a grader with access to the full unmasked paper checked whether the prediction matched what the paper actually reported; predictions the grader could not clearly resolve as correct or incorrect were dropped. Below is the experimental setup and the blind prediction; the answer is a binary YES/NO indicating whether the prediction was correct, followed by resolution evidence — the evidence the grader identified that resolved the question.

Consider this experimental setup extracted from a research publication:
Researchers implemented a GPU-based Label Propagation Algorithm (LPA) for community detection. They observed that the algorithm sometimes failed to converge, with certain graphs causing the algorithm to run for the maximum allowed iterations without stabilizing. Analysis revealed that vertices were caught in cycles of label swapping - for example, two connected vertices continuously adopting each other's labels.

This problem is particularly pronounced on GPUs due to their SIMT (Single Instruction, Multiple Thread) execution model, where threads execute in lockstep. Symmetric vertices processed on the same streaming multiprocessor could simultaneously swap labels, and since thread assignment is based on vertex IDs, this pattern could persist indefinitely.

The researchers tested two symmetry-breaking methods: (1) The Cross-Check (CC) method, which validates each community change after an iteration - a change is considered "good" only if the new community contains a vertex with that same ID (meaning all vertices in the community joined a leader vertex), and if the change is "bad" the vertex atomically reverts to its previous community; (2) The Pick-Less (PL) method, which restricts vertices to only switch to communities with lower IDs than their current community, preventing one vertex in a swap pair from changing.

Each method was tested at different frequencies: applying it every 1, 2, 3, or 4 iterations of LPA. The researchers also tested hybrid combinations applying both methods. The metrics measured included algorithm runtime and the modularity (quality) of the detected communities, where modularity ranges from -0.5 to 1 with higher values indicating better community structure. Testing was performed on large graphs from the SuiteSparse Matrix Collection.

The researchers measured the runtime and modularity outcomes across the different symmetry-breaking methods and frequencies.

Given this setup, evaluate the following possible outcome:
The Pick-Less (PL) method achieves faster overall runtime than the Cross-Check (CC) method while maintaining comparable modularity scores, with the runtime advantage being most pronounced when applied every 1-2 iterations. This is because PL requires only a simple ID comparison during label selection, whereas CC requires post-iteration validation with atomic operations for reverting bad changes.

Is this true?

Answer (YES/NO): NO